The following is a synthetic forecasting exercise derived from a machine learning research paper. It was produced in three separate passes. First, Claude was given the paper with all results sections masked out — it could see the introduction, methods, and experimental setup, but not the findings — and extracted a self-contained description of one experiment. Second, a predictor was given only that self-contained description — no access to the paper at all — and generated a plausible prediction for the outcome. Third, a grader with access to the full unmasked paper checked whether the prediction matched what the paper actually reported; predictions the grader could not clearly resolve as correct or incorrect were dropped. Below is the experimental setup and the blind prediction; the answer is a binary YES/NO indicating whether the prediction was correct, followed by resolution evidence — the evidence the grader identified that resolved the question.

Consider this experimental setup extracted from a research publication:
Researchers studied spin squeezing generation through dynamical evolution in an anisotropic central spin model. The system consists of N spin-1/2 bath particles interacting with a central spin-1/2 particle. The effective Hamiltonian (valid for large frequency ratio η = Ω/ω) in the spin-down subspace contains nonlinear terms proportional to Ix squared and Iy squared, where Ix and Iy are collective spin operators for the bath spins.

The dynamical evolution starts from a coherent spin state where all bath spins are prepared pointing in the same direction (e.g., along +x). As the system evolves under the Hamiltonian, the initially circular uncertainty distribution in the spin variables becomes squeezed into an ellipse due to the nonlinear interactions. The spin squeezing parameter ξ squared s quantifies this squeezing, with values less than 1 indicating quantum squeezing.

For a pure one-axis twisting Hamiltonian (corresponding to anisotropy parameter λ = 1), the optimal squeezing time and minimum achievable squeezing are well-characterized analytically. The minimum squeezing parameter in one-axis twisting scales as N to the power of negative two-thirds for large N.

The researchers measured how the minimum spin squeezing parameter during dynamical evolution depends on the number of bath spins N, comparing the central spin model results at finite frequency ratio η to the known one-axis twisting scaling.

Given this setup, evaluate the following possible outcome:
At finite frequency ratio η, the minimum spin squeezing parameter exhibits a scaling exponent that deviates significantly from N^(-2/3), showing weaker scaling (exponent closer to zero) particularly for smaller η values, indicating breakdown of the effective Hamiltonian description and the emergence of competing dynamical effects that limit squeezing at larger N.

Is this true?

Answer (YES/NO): NO